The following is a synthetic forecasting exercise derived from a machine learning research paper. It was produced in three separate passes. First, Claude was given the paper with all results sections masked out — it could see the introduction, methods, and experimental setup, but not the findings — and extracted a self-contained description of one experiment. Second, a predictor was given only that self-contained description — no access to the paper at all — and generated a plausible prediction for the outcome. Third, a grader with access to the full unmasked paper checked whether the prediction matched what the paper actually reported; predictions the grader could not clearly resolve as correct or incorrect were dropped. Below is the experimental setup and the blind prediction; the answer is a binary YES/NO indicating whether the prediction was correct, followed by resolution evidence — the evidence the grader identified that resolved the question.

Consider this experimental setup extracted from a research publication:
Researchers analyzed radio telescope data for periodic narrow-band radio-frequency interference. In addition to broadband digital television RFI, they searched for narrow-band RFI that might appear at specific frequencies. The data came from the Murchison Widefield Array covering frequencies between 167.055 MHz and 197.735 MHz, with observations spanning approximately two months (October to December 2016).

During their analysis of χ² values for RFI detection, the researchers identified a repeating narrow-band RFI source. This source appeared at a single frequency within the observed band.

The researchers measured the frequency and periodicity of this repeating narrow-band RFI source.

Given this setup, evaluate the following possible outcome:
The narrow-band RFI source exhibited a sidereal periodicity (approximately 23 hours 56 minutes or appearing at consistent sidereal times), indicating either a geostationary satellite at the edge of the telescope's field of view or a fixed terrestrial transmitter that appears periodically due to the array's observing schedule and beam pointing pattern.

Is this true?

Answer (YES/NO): NO